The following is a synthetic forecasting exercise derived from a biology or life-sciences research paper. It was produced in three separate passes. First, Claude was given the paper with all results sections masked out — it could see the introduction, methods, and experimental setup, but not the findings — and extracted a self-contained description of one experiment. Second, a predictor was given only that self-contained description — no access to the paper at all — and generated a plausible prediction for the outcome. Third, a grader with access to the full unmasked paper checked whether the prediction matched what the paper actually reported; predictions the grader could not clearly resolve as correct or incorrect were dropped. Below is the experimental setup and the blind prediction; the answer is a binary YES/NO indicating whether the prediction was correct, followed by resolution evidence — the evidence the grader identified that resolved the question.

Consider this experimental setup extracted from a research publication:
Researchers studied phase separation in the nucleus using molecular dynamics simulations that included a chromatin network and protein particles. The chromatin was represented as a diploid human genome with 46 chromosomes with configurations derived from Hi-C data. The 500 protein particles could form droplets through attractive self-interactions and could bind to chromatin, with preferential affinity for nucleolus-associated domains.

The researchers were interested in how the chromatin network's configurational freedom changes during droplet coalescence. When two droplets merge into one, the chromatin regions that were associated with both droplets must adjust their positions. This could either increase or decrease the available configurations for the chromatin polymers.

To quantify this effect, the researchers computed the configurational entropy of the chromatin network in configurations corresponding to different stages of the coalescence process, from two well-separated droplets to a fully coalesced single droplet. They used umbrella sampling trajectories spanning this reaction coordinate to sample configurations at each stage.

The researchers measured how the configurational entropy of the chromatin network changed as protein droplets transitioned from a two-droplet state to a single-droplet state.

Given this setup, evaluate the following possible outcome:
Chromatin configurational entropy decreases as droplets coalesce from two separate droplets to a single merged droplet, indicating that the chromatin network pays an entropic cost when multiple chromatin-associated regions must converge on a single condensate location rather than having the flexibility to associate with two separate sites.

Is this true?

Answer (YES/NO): YES